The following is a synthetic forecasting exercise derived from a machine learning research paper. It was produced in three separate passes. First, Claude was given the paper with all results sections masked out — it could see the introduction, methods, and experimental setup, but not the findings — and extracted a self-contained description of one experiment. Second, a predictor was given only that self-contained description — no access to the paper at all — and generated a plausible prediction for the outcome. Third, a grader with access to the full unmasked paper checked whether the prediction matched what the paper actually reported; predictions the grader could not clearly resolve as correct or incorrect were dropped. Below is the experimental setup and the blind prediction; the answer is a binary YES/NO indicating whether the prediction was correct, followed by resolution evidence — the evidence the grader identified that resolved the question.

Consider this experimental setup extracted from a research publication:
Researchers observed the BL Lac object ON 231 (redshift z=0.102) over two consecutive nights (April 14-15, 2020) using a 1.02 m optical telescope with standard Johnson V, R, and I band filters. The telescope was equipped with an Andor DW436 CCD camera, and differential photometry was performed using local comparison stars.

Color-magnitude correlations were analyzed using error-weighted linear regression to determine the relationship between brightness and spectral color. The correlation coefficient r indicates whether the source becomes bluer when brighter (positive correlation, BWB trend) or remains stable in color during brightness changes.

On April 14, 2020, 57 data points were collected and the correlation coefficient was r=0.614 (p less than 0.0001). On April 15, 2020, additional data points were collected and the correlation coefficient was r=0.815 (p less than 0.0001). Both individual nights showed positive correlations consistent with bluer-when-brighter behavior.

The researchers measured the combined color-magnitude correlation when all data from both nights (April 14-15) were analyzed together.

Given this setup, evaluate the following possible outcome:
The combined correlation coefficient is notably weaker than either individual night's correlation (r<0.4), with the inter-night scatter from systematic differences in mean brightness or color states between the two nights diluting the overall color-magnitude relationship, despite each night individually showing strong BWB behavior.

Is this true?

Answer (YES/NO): NO